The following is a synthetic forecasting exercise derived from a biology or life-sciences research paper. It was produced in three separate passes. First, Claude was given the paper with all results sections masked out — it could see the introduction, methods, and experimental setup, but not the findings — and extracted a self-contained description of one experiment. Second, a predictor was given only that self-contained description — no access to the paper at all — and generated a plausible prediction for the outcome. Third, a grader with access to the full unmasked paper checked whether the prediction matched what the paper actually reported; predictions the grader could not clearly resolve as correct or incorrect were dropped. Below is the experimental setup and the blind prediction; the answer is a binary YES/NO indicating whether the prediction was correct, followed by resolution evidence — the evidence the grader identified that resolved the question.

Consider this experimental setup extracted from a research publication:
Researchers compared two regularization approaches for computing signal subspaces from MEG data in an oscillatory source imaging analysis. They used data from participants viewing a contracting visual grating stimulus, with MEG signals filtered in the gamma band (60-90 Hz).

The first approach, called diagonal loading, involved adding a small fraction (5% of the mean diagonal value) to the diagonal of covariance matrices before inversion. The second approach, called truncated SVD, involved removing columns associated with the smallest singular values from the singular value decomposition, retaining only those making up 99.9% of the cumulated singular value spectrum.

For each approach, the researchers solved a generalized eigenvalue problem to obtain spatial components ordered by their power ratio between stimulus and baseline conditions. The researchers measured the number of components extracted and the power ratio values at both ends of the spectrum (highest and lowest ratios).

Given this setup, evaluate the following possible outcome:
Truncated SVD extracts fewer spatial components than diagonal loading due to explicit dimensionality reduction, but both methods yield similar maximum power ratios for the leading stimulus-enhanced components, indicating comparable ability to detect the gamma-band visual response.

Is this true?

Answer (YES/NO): YES